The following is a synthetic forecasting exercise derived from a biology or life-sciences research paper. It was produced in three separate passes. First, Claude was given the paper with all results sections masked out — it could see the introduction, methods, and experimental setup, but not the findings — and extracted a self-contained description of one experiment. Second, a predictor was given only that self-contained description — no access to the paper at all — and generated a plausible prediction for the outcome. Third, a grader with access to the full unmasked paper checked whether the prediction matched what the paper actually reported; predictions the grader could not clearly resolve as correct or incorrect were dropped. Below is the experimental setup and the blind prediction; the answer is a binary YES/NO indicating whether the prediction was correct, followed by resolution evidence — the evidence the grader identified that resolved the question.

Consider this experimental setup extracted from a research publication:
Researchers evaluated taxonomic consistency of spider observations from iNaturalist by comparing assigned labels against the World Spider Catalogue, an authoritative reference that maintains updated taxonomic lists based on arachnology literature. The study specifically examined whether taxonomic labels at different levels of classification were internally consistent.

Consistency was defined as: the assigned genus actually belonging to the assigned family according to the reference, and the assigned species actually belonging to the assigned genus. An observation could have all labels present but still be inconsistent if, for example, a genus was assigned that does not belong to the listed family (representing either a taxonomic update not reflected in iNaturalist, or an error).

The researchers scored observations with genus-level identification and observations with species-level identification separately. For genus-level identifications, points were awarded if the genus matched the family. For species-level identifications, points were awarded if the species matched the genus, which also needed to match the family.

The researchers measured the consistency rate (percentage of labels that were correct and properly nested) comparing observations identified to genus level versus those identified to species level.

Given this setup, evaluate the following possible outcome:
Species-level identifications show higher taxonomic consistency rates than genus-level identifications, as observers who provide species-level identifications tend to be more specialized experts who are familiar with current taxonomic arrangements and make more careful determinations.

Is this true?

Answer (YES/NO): NO